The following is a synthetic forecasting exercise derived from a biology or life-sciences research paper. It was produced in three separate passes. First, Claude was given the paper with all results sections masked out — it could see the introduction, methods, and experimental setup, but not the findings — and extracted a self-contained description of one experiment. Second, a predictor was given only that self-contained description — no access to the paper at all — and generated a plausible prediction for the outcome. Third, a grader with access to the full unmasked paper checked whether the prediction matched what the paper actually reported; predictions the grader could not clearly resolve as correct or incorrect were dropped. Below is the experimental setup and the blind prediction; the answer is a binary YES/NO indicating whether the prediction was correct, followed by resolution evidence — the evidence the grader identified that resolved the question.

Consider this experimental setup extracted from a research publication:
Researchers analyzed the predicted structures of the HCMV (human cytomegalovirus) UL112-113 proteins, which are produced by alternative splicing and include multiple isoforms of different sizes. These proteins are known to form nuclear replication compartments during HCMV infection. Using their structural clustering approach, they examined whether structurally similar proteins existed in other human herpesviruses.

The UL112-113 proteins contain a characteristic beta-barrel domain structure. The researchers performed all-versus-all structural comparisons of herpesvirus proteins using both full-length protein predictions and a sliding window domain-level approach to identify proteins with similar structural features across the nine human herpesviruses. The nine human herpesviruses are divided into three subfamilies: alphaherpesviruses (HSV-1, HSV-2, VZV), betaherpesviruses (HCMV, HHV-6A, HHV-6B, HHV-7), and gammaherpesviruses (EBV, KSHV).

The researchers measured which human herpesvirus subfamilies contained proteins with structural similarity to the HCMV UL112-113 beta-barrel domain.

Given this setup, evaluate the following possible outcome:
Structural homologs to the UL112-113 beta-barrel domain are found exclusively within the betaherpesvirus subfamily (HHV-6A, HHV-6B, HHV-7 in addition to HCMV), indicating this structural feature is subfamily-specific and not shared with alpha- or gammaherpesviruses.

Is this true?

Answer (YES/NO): NO